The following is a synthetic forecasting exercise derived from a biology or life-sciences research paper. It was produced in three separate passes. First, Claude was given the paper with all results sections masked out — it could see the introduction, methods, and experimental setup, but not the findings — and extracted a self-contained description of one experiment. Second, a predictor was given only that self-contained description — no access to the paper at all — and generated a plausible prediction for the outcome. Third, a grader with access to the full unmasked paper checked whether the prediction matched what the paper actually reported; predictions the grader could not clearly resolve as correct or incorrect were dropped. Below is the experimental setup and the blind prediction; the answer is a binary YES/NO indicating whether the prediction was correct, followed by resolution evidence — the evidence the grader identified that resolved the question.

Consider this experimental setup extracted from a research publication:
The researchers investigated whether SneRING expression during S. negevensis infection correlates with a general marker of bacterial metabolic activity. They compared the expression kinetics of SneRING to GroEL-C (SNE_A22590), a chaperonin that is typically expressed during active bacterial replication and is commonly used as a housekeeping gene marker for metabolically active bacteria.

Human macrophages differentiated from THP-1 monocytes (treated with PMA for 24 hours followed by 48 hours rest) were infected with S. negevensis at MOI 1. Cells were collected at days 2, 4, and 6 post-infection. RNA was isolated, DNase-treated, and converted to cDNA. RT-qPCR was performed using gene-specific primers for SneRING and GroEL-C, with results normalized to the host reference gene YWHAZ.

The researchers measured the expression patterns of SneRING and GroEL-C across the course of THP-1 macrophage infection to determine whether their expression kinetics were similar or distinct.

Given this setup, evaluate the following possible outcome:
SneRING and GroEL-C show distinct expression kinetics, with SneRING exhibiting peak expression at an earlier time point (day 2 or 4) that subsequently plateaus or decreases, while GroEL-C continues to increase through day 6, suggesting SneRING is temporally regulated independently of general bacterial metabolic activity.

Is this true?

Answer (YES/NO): NO